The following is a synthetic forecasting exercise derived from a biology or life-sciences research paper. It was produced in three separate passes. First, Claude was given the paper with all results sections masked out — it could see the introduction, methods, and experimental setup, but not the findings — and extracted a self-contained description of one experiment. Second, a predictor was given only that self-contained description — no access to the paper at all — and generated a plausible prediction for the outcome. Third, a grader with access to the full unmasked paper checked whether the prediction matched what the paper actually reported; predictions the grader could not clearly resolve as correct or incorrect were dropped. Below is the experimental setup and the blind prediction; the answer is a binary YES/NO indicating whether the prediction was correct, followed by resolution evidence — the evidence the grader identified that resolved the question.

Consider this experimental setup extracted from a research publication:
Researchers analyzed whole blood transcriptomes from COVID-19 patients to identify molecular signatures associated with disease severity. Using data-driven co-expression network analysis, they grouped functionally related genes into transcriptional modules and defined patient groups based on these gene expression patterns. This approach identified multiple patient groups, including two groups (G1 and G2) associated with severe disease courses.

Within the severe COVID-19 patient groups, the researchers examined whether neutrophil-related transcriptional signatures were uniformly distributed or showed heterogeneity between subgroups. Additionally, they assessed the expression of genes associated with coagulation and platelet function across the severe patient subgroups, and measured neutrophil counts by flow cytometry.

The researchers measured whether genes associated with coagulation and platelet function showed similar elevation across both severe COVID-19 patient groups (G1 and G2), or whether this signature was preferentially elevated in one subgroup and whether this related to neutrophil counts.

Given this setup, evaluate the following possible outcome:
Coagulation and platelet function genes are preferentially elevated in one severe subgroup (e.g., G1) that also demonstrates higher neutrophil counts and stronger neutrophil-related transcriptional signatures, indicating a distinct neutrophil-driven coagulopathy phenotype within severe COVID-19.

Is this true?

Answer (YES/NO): YES